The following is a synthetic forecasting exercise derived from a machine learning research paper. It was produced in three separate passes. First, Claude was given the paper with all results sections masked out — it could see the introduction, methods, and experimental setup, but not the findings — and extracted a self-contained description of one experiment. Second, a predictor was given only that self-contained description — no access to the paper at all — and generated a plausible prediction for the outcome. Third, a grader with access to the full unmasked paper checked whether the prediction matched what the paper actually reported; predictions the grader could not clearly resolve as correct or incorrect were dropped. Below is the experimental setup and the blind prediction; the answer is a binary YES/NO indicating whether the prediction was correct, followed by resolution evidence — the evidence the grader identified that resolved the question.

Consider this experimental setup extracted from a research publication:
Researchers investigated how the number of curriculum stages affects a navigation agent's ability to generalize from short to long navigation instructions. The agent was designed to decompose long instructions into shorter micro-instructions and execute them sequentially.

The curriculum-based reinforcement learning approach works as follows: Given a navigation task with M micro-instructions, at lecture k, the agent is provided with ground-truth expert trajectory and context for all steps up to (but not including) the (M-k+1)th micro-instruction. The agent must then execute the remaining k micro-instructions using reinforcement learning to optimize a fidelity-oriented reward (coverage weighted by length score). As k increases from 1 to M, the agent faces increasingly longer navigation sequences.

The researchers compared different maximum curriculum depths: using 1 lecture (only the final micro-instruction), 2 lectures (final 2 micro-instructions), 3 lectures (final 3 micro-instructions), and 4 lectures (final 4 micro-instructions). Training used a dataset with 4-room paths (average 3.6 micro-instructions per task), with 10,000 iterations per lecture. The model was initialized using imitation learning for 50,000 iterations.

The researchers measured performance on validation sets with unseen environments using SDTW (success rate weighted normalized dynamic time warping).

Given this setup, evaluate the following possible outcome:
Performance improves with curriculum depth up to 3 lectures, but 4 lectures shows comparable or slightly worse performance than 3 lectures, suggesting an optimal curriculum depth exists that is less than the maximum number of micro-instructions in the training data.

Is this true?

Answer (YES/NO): NO